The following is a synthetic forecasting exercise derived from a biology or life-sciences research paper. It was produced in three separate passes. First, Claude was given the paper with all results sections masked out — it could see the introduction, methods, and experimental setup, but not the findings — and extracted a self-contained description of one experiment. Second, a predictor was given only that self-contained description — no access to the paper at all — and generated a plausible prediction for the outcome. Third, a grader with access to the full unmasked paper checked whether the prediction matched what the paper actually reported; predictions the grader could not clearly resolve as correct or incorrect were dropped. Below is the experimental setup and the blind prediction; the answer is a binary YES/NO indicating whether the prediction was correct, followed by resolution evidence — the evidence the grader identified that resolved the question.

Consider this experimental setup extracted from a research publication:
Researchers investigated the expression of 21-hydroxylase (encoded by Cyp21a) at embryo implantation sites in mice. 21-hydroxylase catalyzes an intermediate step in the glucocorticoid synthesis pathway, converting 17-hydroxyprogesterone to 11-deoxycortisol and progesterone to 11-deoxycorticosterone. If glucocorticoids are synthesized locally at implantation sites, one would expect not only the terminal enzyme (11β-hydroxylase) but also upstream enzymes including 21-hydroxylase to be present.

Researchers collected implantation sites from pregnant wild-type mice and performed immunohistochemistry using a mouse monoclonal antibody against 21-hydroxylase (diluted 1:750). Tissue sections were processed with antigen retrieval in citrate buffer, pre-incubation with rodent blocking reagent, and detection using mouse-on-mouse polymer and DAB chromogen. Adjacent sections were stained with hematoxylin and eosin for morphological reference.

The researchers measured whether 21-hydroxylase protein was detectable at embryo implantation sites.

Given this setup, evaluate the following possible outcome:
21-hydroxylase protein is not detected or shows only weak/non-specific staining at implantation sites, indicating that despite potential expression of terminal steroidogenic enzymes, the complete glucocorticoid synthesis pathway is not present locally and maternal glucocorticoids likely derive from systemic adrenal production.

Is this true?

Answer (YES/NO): NO